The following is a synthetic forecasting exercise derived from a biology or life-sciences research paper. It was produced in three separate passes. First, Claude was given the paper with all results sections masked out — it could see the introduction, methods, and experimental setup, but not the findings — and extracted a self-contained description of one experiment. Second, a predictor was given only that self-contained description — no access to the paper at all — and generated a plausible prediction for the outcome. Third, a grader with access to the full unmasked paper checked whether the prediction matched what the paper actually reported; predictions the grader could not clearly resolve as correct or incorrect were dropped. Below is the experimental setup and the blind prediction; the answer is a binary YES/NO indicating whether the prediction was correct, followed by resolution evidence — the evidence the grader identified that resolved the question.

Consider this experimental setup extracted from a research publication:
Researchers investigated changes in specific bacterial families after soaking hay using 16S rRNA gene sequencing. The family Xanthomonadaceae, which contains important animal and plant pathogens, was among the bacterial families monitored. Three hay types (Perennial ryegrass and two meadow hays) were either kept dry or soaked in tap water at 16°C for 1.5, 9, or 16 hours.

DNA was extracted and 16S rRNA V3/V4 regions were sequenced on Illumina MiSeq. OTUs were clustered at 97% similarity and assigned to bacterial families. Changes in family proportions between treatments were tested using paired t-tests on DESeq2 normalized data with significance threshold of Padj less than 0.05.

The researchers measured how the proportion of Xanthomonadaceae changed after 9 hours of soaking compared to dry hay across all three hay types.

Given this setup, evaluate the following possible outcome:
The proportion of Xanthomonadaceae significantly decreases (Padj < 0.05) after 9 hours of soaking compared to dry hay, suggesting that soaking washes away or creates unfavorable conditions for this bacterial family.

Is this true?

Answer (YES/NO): NO